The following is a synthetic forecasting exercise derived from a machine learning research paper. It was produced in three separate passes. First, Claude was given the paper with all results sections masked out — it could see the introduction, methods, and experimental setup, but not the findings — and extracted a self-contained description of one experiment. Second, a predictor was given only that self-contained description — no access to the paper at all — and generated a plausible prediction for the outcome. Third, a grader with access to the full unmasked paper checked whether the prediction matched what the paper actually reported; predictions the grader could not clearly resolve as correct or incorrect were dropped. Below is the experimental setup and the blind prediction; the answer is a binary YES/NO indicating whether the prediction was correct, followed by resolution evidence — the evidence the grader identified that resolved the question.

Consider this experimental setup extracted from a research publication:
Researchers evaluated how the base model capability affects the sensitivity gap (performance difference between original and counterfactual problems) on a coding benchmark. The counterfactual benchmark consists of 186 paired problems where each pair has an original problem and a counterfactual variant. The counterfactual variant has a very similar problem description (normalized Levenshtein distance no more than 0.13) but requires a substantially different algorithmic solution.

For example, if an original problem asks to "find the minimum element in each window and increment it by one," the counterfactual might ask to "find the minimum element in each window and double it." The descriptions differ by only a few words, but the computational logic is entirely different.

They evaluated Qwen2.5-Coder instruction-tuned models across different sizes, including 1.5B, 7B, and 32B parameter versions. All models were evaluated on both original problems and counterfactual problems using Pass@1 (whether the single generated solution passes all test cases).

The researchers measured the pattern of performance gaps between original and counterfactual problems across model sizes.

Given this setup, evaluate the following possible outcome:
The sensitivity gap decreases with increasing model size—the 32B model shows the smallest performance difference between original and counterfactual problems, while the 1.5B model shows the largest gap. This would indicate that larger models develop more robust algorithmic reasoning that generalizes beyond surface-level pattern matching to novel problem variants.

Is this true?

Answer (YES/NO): YES